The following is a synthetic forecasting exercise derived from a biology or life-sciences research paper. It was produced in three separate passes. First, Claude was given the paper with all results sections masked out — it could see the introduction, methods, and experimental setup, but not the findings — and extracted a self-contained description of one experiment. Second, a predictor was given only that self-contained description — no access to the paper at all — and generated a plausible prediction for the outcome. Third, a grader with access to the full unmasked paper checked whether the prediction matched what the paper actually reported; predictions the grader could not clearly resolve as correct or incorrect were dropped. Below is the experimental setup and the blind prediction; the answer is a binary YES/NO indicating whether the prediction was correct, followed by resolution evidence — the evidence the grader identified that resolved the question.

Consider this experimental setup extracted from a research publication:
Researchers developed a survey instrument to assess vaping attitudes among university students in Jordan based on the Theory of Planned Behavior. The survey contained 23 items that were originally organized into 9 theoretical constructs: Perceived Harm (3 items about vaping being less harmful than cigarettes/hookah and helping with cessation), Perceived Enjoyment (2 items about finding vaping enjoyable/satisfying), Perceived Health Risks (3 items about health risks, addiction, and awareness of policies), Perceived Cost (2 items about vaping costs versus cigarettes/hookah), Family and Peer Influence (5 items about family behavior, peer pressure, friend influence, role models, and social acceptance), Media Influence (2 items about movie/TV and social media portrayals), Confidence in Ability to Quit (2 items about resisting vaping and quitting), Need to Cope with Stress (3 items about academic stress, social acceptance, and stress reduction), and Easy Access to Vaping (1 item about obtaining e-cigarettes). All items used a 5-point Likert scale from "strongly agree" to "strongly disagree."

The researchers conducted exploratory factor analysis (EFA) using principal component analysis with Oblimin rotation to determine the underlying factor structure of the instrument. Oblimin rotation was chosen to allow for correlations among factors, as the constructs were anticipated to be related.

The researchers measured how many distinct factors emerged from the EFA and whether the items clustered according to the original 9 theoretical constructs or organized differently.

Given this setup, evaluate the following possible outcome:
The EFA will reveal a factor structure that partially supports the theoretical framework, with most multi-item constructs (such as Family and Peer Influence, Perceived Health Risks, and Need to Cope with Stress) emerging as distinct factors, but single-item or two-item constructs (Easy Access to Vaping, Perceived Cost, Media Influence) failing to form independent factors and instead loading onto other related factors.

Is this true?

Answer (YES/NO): NO